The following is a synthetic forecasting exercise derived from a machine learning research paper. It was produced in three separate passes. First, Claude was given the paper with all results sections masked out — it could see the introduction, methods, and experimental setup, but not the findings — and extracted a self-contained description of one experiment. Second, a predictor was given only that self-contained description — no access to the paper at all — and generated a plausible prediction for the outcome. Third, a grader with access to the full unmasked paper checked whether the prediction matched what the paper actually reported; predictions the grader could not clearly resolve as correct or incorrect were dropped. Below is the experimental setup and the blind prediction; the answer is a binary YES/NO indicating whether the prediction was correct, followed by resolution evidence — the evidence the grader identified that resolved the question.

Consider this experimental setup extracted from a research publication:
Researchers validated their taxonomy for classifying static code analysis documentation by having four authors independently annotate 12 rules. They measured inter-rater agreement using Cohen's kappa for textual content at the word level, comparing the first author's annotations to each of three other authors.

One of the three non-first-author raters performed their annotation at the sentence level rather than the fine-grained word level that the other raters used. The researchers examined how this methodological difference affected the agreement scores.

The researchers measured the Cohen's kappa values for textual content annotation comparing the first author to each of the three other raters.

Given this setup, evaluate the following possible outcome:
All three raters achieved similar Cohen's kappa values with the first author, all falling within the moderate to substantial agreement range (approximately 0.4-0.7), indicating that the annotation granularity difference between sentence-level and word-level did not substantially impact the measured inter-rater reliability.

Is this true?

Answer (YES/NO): NO